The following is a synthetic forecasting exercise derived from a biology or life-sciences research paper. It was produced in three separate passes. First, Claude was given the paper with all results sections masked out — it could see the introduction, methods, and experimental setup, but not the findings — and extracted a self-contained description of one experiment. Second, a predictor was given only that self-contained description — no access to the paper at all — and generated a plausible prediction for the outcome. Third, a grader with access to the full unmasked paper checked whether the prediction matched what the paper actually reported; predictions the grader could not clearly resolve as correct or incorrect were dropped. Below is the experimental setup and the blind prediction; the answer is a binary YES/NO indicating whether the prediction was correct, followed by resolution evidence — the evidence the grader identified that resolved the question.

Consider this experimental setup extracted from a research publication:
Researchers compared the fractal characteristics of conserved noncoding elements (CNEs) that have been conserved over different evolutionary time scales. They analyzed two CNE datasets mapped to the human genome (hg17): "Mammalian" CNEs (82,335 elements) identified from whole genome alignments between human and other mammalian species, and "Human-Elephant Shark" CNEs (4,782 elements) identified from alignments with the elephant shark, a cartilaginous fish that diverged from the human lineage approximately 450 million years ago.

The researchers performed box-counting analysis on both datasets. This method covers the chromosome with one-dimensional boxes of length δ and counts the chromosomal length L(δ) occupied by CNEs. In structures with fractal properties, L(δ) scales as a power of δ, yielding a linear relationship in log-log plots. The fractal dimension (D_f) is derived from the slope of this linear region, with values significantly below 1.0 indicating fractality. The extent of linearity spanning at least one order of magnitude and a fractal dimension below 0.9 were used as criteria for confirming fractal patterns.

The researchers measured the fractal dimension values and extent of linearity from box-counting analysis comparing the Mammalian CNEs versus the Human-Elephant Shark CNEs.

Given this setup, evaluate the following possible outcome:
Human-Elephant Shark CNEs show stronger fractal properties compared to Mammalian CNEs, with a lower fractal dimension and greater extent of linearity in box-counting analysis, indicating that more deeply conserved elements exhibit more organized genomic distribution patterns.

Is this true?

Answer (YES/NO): YES